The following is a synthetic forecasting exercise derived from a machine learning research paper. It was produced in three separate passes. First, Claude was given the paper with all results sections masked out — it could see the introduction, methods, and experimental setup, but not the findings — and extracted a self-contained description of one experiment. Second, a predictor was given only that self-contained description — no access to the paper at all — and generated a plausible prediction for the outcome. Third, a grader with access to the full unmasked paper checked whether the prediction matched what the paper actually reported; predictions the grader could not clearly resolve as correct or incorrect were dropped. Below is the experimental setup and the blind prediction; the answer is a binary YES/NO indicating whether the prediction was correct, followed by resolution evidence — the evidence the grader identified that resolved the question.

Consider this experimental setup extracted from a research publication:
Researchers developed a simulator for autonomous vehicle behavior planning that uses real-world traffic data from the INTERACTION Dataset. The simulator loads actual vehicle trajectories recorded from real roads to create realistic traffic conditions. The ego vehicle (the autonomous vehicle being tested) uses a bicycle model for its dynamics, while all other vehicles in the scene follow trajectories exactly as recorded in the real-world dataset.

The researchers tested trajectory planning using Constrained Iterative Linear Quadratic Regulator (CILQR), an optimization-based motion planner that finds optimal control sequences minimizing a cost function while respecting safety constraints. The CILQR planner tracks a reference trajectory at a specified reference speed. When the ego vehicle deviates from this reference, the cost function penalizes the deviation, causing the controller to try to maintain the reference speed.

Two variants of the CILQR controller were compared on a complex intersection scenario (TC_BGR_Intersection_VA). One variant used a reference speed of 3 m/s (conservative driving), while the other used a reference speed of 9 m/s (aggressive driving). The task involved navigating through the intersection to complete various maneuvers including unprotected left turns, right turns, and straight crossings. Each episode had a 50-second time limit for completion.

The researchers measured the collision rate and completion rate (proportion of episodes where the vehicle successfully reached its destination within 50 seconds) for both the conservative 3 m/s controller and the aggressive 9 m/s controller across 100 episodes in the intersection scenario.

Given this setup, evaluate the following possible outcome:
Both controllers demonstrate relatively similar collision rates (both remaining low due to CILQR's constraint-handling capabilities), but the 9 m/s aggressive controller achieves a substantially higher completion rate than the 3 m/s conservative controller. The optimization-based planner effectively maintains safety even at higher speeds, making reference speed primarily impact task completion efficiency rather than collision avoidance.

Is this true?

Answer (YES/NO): NO